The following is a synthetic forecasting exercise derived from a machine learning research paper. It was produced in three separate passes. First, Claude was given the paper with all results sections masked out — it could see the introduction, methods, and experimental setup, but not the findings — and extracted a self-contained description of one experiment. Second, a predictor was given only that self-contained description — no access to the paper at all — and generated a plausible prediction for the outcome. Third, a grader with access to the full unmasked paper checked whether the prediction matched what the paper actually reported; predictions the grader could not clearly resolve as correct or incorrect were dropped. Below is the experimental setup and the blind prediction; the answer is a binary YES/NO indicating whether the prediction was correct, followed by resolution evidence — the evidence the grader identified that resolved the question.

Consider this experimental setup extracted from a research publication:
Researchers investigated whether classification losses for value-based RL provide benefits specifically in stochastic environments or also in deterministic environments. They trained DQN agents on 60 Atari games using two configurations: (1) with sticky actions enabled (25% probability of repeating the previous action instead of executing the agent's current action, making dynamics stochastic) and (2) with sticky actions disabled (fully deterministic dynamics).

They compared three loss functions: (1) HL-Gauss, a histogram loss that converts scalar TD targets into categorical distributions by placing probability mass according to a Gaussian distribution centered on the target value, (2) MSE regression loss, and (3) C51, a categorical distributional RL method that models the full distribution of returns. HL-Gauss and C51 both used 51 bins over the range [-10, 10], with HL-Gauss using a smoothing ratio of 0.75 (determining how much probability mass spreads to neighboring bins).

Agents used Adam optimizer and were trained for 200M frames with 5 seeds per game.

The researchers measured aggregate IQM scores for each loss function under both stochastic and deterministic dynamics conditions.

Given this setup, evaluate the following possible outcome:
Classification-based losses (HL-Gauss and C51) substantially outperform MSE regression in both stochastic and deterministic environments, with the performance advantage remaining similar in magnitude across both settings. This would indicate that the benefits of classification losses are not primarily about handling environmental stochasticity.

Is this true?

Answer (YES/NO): NO